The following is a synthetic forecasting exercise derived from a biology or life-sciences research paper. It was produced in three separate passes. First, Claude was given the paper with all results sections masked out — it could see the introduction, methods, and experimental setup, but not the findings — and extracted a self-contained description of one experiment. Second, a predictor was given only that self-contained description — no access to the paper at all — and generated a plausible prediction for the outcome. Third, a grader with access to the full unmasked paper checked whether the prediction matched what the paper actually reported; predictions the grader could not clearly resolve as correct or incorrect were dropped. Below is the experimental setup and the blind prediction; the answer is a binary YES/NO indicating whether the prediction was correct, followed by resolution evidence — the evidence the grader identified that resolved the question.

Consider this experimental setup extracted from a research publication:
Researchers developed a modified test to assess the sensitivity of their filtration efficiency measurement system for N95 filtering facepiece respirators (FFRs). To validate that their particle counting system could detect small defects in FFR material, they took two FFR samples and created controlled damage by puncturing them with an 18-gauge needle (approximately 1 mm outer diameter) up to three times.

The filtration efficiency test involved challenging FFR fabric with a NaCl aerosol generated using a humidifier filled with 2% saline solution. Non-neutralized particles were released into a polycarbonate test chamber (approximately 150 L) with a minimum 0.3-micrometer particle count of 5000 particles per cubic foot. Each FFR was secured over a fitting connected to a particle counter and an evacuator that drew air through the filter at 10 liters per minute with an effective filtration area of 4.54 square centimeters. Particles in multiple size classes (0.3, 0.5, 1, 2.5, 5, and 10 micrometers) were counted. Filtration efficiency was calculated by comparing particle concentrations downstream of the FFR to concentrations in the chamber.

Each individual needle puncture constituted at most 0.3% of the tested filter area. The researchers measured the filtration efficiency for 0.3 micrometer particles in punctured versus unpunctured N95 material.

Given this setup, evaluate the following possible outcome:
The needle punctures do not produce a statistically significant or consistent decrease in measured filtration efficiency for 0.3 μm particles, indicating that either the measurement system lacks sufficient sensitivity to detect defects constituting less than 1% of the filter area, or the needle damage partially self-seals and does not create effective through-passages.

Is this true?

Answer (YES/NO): NO